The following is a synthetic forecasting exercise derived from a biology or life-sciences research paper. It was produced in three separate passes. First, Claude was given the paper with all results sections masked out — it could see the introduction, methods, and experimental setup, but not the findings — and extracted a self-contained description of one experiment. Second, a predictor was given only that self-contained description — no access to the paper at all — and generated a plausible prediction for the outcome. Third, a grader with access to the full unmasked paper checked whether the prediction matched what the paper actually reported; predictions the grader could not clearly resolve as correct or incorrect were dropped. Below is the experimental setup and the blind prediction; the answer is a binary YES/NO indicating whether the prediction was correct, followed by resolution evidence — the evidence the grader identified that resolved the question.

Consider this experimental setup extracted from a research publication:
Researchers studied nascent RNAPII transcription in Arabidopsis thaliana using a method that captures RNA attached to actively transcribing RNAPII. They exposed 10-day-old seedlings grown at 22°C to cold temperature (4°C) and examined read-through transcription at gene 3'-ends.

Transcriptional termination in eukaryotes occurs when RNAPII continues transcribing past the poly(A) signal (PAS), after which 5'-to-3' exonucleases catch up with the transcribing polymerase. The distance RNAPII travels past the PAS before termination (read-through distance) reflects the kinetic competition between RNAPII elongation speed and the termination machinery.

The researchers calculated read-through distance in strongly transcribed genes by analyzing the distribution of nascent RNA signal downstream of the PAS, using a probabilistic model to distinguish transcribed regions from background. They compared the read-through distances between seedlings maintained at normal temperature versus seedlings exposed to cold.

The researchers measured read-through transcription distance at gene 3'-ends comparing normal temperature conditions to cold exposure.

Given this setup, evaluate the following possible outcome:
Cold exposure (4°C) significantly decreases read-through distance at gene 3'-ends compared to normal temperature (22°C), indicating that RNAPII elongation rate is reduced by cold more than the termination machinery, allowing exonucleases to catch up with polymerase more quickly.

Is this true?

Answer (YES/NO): YES